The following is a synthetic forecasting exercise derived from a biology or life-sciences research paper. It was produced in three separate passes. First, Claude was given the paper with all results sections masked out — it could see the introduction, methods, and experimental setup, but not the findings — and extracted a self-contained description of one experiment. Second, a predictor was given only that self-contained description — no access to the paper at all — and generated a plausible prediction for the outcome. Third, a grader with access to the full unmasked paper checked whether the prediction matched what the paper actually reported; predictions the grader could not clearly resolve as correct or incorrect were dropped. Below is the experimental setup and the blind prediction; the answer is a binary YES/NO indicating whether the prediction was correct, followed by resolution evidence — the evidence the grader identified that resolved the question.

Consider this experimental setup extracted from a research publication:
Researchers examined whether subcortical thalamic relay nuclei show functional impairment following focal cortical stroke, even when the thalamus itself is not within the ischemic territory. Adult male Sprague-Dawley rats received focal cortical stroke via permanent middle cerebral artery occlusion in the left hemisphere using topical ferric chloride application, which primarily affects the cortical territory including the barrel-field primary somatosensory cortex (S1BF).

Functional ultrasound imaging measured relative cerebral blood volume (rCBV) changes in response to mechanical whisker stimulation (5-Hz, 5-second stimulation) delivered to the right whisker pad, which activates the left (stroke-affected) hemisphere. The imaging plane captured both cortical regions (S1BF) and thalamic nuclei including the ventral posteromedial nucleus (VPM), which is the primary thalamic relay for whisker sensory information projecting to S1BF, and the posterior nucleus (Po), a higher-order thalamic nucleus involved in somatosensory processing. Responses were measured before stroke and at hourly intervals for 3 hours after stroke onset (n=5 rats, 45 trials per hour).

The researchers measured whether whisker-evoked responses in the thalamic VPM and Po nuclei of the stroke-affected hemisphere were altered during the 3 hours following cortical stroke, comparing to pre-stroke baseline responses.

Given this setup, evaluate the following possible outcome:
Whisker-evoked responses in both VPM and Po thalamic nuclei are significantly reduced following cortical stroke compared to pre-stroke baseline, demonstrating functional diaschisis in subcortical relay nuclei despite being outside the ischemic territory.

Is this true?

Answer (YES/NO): NO